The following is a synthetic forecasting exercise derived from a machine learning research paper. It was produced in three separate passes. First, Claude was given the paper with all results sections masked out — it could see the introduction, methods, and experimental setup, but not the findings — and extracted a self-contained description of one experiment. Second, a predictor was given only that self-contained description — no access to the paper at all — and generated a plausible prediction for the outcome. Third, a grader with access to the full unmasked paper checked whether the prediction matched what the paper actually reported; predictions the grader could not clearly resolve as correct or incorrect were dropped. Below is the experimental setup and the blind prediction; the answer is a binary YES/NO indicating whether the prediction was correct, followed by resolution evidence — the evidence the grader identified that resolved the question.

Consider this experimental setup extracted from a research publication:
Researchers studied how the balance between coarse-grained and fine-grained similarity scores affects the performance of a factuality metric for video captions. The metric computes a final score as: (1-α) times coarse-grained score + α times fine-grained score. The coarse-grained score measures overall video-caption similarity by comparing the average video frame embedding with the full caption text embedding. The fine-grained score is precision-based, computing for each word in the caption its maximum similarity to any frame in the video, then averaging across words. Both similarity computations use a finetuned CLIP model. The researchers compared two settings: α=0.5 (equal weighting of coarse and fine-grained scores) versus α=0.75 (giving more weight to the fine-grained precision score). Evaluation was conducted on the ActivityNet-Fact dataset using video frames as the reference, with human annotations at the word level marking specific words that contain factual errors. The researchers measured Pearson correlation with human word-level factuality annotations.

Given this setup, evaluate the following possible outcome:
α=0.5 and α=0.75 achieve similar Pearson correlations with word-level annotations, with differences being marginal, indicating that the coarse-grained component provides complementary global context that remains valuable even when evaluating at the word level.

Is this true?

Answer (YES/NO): NO